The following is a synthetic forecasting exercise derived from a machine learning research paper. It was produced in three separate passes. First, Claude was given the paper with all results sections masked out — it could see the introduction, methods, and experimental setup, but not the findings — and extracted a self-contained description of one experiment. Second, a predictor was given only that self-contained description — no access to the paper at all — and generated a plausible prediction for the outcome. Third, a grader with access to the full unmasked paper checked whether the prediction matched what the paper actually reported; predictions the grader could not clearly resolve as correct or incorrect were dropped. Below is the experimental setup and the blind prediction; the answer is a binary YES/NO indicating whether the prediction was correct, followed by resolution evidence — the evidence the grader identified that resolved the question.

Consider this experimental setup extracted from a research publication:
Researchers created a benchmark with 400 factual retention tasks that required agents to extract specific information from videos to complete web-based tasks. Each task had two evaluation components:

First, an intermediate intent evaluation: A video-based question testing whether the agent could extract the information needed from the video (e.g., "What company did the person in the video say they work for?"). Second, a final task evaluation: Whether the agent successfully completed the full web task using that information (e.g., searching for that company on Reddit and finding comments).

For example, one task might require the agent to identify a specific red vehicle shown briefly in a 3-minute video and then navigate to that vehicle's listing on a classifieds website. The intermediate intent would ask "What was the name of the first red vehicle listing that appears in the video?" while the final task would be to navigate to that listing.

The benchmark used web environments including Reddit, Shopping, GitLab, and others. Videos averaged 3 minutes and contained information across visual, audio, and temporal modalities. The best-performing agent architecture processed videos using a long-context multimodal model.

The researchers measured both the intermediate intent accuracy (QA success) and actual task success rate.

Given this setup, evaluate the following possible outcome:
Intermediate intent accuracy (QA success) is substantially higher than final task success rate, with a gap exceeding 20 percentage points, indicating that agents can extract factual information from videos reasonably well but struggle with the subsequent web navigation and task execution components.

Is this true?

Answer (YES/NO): YES